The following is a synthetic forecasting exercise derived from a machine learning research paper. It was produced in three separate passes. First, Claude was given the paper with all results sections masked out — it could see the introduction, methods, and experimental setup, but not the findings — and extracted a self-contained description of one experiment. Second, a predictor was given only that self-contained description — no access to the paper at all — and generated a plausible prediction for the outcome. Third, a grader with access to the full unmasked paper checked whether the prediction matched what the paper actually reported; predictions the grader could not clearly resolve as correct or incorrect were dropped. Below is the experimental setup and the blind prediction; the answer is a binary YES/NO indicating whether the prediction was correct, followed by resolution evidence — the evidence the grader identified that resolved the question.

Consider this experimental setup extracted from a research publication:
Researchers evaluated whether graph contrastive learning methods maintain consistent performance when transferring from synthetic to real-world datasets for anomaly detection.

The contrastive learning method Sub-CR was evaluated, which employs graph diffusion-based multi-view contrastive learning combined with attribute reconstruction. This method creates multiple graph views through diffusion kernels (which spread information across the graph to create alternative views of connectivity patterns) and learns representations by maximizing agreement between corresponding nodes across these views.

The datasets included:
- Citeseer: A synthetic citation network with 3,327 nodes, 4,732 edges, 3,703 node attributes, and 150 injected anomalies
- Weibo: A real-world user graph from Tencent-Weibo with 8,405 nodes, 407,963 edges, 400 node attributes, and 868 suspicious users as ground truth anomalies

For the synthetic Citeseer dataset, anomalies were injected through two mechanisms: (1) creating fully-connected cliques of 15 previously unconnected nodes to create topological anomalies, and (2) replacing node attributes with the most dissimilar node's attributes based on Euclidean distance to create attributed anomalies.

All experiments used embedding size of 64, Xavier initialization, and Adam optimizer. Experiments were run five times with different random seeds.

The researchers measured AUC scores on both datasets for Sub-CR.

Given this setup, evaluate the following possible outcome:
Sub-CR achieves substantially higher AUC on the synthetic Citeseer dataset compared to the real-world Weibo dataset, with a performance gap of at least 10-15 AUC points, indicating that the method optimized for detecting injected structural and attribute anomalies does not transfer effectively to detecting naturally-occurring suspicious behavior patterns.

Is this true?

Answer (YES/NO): YES